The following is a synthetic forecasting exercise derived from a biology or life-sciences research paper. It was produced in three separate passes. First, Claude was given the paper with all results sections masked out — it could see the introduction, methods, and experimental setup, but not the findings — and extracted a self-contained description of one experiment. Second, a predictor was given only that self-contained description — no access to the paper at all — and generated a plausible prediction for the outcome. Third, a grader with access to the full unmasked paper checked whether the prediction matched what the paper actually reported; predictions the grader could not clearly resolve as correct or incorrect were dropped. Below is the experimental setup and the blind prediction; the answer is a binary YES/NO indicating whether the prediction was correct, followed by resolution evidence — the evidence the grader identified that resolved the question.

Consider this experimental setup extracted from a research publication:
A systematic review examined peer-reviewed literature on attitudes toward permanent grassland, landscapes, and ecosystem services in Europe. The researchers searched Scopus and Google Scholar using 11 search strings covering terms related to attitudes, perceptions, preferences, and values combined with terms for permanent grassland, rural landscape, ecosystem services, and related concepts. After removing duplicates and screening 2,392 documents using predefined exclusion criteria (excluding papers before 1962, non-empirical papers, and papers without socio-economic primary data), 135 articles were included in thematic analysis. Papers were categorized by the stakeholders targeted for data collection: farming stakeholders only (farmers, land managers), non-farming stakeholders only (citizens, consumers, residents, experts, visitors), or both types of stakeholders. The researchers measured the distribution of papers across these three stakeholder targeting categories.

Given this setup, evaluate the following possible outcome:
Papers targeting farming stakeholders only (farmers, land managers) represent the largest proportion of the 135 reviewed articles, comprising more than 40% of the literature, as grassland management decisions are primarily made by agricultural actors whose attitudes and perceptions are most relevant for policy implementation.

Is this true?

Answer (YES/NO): YES